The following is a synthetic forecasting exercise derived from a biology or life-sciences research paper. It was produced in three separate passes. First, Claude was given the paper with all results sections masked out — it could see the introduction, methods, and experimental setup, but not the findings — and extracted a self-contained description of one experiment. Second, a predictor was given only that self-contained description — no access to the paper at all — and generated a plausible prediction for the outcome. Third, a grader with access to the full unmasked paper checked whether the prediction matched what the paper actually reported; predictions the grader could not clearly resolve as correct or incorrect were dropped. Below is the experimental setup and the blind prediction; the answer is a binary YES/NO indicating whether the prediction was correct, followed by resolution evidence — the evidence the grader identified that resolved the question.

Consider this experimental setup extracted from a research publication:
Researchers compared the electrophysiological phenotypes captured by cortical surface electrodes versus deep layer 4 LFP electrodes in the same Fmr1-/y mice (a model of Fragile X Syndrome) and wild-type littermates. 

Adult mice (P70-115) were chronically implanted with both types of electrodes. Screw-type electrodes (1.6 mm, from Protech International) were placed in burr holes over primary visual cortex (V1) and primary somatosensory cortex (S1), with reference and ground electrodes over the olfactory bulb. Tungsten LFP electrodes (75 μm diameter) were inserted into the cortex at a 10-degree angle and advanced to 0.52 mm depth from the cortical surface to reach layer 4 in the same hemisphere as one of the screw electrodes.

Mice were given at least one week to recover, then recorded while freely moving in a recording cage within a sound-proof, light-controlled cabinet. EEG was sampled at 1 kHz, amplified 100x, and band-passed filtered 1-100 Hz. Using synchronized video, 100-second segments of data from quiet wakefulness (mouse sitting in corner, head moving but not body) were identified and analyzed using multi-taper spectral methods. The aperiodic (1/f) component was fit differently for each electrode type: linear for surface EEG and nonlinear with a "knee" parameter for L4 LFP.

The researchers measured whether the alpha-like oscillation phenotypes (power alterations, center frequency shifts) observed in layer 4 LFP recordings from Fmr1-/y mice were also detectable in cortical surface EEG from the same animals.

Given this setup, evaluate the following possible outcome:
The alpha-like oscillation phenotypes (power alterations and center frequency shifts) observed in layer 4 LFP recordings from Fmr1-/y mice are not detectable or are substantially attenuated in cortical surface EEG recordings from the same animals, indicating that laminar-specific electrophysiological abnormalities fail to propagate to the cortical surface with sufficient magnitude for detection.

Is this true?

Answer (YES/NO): NO